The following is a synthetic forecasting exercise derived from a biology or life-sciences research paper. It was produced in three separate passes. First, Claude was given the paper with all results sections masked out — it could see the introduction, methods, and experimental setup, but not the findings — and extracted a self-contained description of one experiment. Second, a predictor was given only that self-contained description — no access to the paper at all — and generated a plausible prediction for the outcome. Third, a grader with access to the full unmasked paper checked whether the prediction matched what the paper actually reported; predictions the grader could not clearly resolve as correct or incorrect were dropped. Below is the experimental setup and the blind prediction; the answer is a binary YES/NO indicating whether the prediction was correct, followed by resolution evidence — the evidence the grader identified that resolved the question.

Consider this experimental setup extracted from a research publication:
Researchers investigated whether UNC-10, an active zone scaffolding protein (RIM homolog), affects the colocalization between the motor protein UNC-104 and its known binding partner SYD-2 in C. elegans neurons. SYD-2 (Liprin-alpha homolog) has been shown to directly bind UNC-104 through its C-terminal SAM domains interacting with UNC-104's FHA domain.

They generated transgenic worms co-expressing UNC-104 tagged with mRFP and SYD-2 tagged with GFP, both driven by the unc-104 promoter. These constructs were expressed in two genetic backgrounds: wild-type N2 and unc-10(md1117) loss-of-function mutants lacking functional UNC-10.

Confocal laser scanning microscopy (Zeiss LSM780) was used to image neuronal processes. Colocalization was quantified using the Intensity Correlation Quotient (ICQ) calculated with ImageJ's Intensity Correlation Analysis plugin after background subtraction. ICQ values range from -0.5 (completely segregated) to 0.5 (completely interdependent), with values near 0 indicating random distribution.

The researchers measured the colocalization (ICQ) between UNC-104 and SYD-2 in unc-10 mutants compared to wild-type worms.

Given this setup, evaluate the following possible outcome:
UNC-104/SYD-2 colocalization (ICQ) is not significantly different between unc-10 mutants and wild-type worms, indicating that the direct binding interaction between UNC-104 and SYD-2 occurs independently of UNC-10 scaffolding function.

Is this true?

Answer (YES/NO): NO